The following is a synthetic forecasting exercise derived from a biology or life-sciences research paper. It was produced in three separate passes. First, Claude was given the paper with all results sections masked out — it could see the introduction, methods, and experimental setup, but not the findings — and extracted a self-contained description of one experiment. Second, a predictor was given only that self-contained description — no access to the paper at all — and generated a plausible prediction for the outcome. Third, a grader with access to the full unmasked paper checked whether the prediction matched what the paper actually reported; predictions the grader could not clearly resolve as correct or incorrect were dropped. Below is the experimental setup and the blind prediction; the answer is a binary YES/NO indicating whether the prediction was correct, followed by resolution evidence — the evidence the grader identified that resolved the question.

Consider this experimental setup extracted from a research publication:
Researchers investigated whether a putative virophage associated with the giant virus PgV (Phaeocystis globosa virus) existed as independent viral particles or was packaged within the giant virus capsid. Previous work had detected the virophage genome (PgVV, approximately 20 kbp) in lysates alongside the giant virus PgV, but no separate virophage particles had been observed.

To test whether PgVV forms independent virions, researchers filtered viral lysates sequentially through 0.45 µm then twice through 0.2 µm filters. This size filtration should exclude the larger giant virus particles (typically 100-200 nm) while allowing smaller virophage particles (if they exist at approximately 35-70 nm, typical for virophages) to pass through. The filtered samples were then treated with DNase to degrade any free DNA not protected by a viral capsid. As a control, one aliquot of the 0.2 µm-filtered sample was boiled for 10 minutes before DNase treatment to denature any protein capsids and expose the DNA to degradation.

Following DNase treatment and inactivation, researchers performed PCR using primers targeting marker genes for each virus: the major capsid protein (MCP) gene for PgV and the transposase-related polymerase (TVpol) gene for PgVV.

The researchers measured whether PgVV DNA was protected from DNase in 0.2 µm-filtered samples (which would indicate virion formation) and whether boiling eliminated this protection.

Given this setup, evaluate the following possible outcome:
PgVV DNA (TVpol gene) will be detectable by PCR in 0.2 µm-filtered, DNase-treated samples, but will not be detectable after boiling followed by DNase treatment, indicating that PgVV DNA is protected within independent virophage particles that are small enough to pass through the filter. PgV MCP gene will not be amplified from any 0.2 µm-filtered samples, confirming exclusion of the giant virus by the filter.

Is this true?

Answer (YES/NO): YES